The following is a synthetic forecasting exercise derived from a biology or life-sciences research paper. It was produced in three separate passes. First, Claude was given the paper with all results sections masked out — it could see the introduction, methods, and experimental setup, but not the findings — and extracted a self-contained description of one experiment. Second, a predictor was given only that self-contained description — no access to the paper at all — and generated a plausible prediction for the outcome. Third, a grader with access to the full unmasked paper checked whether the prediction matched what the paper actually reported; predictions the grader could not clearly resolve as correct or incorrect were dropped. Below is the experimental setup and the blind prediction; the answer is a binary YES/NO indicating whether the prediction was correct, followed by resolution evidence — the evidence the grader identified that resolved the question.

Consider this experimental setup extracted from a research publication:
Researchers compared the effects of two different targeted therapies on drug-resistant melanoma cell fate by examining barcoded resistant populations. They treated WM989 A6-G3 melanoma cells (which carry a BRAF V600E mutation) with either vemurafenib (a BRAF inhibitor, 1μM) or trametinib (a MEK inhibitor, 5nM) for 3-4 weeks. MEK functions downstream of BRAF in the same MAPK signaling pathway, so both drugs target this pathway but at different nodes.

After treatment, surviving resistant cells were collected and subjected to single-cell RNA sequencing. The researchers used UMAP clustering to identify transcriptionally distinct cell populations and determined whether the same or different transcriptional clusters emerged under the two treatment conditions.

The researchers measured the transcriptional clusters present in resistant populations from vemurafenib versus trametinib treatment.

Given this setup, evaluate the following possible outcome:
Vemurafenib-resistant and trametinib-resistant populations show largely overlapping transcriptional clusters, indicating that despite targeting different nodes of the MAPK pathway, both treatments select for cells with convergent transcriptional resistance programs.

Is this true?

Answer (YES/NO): NO